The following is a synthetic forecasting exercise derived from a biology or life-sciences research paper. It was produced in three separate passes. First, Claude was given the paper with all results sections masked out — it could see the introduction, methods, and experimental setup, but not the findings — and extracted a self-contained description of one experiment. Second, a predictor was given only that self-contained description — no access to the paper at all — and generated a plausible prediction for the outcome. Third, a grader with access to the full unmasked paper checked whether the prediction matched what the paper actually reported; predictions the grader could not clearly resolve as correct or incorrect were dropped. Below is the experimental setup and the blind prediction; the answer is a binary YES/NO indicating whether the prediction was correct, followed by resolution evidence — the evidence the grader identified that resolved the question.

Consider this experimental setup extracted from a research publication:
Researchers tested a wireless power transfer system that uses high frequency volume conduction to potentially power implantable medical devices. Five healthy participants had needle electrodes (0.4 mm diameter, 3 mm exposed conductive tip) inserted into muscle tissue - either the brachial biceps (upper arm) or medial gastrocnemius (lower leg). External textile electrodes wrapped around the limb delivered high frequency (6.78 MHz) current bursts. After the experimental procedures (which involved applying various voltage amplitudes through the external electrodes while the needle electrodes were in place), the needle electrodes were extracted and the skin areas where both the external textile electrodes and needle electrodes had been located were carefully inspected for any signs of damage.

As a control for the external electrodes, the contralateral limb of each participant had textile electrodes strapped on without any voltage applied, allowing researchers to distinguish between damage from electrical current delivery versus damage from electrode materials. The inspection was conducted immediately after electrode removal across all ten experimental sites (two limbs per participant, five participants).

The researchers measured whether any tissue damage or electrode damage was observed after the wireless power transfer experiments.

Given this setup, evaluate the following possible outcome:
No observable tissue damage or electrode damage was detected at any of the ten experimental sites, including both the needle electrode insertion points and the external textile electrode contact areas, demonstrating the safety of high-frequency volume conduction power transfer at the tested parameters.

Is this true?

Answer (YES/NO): NO